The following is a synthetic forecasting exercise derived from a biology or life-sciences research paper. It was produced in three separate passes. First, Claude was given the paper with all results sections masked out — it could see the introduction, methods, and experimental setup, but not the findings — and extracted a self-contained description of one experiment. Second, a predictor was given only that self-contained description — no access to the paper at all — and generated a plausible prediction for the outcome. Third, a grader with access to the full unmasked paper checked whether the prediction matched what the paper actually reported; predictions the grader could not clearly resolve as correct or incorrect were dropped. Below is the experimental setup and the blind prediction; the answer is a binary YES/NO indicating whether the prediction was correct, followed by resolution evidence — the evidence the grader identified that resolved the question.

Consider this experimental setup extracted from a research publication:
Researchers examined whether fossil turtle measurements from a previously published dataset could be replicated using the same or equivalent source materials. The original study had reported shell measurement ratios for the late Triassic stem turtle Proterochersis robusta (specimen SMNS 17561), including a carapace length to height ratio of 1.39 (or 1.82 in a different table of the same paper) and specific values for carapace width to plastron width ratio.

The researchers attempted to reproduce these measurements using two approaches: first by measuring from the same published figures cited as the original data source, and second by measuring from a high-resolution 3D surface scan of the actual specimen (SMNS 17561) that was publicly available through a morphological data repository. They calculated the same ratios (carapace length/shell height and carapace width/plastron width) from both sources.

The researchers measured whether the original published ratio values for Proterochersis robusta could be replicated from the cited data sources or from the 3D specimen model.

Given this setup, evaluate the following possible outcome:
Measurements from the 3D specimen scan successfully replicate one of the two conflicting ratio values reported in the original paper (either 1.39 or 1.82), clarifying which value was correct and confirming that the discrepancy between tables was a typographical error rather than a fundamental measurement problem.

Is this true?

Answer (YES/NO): NO